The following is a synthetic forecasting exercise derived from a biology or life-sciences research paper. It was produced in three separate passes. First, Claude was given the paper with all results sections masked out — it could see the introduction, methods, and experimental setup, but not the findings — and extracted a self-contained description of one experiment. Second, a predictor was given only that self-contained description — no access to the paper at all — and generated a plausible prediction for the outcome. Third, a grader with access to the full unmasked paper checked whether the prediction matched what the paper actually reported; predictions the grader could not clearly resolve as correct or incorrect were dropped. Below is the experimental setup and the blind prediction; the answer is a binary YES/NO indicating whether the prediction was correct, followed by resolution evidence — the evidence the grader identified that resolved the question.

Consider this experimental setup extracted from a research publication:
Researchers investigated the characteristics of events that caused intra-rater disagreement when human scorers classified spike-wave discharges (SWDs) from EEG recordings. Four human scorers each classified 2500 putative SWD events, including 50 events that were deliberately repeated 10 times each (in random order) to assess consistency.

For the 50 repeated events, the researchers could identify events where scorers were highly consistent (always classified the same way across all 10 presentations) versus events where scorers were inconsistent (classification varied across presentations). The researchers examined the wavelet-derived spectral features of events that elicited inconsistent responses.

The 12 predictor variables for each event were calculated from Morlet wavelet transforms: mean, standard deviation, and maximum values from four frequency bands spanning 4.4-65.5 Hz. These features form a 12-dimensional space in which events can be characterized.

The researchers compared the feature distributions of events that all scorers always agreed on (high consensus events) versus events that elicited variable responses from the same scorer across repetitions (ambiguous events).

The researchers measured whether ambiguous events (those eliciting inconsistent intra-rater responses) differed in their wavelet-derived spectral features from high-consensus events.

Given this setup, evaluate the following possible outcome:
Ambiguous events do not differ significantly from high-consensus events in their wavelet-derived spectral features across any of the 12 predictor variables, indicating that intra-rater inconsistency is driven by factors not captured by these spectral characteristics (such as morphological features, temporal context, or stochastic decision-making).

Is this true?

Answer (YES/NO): NO